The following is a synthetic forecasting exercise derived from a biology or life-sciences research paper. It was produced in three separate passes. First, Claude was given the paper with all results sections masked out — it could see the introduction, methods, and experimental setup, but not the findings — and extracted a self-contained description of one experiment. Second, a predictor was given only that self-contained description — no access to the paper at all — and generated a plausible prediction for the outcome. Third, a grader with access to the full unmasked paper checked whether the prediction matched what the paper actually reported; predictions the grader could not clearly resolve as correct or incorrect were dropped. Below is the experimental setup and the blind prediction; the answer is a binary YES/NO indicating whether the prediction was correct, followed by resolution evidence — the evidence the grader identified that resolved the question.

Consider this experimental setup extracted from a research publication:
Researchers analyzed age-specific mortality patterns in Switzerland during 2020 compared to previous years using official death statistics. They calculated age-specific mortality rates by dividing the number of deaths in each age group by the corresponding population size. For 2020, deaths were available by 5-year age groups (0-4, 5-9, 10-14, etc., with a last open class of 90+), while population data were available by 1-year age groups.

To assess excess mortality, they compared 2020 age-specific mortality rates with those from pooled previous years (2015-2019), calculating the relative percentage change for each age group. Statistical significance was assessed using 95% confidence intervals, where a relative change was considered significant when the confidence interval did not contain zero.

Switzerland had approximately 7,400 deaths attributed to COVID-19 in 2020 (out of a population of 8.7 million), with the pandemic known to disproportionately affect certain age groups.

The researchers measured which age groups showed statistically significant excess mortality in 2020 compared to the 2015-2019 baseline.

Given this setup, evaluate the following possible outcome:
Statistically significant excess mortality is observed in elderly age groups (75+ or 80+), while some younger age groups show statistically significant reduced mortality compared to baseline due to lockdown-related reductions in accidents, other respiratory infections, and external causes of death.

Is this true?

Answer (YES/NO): NO